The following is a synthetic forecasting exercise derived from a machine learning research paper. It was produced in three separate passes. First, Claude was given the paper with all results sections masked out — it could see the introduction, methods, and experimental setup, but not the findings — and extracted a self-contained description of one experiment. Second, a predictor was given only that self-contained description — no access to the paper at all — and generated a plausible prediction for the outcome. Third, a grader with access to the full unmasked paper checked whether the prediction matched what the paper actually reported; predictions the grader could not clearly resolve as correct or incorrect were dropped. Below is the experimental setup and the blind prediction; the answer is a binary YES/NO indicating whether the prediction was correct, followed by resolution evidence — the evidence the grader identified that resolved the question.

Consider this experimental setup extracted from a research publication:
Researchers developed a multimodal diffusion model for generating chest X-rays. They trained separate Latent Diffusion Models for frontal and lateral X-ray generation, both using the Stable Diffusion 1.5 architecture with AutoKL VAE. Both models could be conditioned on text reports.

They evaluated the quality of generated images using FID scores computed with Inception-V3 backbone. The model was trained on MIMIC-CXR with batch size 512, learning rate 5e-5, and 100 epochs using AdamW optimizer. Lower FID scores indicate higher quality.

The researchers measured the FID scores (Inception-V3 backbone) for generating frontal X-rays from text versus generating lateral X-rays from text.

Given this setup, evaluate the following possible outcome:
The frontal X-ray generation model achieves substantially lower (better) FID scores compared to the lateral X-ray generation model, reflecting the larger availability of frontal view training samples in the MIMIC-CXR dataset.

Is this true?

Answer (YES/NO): NO